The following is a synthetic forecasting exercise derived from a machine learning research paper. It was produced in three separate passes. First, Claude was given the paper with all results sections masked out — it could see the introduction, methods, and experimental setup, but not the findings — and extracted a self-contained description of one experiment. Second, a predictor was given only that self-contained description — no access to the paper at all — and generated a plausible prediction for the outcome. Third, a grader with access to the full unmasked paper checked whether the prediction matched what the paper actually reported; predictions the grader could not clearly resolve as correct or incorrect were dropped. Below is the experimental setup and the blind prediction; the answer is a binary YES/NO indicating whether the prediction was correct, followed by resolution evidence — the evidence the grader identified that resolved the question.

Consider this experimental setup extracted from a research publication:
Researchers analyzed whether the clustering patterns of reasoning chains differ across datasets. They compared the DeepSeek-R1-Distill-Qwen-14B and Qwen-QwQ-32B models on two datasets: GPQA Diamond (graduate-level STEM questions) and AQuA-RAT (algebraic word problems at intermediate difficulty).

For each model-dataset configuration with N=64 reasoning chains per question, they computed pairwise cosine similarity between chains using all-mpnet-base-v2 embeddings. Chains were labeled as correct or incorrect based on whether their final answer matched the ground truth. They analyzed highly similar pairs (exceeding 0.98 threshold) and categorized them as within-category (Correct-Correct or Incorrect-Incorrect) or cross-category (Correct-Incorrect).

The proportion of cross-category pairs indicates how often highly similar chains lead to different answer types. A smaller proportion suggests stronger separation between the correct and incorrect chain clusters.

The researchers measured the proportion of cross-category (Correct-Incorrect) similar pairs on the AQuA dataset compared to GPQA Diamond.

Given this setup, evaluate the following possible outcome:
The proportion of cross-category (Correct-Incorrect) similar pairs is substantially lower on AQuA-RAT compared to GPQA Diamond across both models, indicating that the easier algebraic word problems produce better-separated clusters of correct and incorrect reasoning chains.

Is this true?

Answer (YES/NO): YES